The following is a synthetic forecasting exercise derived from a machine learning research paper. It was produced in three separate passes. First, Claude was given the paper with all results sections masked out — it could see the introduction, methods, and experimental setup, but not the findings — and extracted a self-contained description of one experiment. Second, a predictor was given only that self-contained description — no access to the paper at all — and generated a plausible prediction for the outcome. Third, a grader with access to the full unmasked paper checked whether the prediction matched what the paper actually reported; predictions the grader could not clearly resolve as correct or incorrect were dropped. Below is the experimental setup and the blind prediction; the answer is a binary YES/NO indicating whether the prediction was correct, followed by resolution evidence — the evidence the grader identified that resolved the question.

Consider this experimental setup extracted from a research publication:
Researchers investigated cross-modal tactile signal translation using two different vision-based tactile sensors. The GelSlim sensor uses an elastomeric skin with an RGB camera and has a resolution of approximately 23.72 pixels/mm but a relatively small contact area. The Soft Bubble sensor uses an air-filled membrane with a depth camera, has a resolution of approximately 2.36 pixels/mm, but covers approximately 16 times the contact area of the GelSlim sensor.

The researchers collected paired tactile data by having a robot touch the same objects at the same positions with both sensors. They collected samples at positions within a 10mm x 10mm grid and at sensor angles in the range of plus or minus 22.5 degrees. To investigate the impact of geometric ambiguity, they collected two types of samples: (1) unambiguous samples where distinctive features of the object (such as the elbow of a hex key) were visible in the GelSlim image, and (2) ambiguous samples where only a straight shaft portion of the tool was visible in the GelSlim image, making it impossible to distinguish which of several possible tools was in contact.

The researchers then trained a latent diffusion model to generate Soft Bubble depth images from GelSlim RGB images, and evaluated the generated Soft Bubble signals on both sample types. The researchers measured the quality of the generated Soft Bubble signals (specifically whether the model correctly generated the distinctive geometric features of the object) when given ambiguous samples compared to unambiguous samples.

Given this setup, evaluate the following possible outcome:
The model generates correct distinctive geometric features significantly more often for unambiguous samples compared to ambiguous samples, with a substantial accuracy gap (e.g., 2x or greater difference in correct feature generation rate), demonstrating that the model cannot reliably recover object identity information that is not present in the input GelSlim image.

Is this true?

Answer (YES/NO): YES